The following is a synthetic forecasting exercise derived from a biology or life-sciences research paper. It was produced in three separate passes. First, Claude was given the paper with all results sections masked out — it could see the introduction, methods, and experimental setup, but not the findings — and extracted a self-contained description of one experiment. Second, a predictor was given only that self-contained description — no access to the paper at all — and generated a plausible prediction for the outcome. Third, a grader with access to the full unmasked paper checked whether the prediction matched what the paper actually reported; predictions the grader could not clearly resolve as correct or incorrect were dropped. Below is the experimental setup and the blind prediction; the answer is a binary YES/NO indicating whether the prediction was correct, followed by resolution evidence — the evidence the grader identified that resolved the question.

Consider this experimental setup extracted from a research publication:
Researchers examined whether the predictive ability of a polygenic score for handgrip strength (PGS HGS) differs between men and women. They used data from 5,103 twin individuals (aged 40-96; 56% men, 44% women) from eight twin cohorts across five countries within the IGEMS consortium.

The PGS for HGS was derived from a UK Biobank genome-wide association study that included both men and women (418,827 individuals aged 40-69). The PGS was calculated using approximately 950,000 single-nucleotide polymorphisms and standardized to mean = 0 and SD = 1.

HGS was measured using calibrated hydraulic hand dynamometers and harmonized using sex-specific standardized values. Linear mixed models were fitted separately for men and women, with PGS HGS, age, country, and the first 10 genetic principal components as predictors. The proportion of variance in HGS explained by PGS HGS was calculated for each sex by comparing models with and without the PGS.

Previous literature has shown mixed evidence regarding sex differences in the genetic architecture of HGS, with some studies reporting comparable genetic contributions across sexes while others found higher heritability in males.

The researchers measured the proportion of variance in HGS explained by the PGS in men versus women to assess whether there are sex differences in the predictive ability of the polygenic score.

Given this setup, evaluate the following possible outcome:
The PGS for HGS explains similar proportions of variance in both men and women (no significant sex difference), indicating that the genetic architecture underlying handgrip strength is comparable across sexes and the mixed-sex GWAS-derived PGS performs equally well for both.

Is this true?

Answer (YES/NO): YES